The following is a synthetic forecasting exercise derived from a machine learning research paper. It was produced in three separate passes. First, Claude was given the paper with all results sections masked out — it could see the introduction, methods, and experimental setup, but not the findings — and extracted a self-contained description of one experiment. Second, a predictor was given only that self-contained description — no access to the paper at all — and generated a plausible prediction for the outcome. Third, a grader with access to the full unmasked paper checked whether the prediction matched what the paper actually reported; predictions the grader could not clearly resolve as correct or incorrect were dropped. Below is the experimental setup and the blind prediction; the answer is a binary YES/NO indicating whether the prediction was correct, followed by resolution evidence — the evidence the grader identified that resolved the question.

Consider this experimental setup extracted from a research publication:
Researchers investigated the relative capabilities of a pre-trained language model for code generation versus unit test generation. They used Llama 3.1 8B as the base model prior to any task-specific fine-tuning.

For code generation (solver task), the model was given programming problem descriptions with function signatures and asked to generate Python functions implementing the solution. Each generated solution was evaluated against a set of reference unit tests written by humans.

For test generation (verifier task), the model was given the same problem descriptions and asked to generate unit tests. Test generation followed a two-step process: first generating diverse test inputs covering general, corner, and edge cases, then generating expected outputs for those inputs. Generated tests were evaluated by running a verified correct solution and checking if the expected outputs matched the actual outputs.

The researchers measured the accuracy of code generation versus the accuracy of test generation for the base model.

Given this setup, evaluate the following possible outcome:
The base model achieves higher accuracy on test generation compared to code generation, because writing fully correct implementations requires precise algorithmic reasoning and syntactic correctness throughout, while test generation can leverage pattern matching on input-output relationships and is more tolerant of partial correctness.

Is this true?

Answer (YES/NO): NO